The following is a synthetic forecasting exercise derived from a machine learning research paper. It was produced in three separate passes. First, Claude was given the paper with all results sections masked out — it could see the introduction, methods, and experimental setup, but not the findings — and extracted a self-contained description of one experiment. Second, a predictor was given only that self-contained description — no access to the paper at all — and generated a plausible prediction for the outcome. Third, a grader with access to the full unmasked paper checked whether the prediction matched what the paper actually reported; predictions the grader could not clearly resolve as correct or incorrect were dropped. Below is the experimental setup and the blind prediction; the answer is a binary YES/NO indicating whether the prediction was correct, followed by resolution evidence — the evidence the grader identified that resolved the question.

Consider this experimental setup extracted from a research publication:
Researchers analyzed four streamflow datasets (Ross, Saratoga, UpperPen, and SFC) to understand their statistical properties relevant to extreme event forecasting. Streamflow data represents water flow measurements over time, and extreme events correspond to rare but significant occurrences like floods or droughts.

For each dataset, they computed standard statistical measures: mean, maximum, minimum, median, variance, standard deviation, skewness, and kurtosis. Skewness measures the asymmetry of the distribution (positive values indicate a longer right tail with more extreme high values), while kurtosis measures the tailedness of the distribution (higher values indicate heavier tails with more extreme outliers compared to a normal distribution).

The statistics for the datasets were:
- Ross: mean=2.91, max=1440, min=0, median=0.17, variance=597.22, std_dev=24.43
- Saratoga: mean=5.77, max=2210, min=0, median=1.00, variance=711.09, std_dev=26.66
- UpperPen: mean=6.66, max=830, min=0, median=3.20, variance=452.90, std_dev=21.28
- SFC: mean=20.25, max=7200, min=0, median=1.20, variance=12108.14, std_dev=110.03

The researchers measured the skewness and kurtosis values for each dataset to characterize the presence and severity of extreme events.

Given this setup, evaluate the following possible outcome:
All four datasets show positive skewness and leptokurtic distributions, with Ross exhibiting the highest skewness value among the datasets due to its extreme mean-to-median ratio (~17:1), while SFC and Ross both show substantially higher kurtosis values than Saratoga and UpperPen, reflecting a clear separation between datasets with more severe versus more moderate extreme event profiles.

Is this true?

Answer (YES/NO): NO